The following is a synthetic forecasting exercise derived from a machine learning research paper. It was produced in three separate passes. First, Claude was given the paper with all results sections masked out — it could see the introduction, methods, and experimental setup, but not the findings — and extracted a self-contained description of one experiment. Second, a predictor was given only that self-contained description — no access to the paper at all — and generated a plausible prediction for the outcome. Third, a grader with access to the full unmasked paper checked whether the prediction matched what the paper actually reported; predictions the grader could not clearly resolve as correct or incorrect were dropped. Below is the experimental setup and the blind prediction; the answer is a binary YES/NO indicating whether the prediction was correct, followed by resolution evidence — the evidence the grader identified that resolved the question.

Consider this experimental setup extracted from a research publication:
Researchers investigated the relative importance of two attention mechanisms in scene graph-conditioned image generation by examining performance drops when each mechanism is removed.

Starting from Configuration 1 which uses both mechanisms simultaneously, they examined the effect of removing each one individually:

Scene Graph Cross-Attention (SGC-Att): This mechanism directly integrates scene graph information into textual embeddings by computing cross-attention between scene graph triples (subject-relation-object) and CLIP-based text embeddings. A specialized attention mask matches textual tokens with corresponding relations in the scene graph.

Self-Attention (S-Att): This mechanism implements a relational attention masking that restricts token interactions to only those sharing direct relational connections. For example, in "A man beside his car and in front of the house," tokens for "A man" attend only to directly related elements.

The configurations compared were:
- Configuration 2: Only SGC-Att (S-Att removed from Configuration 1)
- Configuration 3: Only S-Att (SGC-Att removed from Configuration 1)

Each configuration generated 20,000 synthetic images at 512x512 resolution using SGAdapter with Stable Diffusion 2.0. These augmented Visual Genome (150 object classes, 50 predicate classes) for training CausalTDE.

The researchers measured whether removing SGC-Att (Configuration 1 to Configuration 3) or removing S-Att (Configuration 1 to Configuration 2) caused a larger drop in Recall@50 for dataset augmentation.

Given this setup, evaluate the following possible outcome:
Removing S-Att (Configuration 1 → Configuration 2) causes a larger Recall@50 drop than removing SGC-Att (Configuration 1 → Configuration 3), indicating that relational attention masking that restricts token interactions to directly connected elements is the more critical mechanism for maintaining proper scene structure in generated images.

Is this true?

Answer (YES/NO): NO